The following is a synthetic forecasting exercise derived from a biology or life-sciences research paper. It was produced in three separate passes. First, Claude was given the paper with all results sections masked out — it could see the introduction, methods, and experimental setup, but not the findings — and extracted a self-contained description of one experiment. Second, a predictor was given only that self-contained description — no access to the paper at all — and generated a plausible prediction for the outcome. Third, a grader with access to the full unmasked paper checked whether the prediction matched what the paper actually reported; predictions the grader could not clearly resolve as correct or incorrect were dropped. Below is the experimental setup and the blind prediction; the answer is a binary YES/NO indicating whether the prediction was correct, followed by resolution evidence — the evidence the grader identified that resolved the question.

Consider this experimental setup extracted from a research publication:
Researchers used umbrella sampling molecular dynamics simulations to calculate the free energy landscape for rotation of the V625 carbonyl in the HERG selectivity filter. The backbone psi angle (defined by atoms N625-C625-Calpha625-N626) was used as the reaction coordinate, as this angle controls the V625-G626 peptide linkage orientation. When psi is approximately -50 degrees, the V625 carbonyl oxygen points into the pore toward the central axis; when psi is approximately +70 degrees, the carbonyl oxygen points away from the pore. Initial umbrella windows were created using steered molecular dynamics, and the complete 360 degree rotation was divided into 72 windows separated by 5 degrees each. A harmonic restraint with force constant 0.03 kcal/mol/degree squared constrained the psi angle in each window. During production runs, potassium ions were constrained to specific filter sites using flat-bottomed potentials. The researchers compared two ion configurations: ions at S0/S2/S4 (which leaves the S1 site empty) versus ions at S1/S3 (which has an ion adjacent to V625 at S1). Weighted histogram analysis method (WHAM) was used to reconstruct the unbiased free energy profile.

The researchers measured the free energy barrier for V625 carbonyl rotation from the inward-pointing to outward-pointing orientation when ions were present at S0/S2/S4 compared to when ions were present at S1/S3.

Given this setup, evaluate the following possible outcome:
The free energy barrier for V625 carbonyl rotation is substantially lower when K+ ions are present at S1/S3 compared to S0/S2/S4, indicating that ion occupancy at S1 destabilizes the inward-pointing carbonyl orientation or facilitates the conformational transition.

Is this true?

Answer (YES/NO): NO